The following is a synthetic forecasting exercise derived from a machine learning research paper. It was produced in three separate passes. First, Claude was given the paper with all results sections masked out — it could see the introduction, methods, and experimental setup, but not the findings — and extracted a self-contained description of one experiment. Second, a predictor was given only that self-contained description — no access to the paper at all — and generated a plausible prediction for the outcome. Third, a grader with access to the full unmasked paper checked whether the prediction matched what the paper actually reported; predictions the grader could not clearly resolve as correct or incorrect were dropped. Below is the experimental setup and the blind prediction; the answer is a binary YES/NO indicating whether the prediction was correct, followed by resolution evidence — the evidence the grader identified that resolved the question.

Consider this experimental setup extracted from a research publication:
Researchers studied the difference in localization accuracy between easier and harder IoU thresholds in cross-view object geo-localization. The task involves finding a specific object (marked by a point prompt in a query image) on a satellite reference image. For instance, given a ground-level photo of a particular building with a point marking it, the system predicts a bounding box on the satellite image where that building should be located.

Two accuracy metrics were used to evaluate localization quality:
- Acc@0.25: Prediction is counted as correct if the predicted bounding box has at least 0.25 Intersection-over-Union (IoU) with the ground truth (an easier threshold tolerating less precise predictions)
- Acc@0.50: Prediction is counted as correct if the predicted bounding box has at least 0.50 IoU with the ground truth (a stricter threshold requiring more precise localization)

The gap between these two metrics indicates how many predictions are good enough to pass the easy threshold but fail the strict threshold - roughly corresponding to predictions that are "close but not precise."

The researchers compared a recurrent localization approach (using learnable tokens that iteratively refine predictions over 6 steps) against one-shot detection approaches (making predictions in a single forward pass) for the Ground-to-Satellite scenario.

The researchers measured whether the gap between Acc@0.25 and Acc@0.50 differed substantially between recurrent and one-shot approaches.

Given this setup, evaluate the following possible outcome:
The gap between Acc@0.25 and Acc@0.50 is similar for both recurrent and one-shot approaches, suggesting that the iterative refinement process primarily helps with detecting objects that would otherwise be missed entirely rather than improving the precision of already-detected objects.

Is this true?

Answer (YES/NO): NO